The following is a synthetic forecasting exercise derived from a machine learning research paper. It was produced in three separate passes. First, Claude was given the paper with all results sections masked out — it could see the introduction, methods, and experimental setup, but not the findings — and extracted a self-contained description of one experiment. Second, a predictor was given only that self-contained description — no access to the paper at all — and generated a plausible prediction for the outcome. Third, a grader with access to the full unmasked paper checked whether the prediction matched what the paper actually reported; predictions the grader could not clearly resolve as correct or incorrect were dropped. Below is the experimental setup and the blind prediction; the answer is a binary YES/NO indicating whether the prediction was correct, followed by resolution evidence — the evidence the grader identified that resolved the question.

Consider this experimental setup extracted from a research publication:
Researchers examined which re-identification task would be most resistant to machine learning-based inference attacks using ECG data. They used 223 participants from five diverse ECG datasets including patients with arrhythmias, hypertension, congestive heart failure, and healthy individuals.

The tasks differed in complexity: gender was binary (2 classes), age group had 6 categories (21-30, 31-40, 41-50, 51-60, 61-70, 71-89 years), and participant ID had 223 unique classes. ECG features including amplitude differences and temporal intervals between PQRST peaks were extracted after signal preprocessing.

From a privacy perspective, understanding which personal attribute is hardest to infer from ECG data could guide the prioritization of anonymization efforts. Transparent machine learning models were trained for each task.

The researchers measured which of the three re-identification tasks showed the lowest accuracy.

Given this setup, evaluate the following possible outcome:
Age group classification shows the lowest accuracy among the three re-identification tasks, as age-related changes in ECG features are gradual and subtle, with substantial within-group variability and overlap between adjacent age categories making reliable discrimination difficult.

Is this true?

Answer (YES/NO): YES